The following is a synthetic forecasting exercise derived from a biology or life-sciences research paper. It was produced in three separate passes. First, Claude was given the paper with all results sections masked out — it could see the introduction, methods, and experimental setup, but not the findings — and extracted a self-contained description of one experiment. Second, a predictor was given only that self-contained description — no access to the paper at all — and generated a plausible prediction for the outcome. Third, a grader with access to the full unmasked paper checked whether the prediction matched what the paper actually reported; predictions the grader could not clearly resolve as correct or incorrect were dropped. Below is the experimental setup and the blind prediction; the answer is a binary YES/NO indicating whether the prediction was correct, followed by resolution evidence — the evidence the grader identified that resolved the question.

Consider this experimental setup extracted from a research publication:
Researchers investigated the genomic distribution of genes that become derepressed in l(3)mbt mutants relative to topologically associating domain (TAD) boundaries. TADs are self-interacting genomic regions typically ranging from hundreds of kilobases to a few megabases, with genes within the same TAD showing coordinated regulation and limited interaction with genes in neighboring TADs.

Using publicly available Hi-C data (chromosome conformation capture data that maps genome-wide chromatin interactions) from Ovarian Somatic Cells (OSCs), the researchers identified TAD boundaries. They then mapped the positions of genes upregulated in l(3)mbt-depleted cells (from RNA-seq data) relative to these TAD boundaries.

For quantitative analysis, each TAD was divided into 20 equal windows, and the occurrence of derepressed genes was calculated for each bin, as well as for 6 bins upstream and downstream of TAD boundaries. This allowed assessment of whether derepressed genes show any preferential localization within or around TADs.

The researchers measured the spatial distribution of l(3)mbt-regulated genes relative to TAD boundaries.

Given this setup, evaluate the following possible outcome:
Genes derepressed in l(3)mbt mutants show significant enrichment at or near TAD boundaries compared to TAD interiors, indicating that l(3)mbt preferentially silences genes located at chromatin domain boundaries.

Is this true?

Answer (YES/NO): YES